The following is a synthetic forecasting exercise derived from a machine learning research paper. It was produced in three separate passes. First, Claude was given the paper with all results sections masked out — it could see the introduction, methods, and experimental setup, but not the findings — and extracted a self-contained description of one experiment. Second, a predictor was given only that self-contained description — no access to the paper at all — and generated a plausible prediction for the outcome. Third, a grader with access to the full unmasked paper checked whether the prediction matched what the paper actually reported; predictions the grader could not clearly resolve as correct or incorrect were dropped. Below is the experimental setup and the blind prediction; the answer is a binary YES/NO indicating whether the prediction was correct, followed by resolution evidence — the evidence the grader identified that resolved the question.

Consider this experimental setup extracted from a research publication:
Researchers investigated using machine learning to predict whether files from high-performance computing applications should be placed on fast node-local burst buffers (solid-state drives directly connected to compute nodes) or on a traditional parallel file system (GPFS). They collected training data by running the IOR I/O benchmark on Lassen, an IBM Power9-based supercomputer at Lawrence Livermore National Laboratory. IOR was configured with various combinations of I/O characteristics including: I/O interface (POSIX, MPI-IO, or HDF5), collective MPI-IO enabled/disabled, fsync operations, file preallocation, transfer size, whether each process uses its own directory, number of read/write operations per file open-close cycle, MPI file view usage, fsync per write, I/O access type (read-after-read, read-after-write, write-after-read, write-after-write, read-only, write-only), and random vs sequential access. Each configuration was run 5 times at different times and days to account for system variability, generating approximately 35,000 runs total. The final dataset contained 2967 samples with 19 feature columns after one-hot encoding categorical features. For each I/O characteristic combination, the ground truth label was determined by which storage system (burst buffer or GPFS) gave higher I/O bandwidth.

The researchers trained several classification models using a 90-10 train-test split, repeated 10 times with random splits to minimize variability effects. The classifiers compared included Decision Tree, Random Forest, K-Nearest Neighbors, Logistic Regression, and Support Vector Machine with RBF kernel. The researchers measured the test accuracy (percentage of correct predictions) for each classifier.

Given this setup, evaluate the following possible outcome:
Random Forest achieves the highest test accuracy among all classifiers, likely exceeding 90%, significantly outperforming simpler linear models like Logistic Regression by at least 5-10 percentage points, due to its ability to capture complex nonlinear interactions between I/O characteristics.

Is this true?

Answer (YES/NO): NO